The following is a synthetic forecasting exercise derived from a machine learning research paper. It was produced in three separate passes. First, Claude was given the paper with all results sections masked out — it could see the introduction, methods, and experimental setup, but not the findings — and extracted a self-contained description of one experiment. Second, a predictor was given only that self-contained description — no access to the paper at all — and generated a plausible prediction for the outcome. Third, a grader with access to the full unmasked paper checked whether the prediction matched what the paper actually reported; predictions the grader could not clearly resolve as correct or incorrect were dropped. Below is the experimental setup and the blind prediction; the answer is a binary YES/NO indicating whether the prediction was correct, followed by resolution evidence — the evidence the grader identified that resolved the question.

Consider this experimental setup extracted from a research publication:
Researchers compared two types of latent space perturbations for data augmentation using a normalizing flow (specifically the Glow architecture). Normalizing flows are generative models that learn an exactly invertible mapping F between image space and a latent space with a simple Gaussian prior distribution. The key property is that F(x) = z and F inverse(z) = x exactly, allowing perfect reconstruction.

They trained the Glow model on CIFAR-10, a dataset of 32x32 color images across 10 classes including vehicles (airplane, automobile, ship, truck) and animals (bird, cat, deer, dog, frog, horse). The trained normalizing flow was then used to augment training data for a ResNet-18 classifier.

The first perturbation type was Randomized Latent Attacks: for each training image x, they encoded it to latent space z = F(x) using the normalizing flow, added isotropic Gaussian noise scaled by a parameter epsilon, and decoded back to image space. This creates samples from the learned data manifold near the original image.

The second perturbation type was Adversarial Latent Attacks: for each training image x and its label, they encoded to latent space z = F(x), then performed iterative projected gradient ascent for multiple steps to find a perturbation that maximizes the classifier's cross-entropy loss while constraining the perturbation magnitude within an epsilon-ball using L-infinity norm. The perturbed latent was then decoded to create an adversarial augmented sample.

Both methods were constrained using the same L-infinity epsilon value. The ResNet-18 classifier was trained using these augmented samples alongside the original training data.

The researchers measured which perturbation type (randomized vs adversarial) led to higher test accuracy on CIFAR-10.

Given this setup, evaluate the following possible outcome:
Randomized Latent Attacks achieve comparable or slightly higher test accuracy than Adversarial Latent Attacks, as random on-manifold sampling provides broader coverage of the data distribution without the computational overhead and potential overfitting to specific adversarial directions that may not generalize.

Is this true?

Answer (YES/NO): NO